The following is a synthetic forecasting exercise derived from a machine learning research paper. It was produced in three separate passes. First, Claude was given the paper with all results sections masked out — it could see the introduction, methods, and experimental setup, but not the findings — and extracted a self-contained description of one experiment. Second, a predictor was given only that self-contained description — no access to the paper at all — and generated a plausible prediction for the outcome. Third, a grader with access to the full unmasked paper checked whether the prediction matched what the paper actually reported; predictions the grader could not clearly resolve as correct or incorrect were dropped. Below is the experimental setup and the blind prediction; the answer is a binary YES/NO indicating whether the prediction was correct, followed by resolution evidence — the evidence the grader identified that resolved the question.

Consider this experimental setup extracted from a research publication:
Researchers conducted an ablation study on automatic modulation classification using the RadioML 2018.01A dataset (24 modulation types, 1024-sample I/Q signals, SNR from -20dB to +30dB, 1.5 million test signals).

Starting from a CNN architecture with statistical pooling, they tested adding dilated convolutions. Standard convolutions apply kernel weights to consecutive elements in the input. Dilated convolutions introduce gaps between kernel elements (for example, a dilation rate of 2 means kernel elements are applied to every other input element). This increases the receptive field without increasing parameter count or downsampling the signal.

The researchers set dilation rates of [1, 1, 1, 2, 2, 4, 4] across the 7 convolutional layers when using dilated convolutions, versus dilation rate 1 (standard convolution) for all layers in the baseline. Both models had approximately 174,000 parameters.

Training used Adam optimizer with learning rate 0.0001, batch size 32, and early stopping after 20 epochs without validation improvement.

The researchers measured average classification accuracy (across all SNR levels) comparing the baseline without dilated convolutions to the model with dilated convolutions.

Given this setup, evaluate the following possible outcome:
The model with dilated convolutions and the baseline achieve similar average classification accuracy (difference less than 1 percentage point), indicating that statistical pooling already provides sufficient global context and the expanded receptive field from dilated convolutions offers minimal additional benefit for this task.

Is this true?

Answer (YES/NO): NO